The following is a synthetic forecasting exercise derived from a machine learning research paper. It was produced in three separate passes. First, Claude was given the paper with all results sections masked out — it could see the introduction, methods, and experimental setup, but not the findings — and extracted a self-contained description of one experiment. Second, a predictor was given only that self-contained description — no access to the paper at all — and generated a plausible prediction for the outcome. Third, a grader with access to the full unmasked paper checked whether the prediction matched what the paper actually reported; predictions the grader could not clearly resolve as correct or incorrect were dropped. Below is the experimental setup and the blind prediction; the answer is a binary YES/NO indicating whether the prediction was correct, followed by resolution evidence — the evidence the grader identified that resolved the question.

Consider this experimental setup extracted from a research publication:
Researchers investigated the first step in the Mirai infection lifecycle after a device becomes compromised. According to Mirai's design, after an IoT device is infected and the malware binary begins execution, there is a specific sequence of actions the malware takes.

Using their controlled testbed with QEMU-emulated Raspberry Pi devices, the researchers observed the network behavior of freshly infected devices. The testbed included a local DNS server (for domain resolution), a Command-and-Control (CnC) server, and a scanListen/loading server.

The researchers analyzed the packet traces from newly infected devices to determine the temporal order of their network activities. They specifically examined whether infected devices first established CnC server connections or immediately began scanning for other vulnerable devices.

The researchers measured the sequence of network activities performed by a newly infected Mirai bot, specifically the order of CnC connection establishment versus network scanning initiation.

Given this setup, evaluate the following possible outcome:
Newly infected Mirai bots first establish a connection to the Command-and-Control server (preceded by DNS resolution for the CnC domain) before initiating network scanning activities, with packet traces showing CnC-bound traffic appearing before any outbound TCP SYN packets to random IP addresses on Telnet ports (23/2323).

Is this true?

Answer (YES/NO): YES